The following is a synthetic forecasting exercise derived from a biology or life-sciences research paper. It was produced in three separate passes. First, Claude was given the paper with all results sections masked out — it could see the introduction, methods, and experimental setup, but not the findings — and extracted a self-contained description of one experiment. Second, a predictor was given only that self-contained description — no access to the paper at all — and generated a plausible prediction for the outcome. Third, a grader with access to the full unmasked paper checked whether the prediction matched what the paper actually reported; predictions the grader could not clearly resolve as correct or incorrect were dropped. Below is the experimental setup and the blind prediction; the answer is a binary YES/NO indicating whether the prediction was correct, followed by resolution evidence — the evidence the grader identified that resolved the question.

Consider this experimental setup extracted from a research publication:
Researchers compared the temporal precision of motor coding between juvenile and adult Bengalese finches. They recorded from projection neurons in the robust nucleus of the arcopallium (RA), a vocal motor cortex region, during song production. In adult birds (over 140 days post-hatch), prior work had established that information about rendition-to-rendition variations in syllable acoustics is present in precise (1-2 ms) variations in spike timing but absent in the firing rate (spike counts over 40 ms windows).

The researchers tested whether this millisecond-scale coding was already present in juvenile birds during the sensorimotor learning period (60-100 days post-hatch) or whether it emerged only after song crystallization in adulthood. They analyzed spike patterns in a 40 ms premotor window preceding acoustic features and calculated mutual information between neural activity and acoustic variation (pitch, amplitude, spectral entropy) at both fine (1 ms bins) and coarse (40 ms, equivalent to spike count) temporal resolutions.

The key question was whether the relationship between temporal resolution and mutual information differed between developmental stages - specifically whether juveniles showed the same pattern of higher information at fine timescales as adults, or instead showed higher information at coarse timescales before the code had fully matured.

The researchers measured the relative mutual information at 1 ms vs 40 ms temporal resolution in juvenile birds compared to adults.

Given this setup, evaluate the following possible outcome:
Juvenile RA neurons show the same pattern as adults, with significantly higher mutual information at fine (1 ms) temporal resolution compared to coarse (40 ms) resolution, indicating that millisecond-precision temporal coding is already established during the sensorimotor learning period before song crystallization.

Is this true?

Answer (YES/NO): YES